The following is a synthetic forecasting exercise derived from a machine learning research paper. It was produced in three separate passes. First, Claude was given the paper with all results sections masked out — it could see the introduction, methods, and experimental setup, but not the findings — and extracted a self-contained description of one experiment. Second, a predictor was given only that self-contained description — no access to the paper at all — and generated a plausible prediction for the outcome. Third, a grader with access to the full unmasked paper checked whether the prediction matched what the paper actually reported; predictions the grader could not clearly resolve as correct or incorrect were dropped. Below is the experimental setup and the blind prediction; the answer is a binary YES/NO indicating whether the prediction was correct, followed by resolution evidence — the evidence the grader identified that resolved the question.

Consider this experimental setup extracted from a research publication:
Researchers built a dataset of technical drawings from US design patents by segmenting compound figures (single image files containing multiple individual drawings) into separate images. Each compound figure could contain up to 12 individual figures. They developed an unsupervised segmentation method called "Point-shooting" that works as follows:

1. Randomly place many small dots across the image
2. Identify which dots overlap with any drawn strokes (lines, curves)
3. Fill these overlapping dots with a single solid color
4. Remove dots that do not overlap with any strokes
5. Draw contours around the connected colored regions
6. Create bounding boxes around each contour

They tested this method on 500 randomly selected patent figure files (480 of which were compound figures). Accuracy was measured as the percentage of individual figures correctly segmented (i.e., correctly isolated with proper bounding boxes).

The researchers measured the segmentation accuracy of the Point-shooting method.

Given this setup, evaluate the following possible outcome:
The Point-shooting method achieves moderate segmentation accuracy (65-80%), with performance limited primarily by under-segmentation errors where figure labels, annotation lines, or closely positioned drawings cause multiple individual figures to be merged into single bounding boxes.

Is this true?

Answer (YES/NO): NO